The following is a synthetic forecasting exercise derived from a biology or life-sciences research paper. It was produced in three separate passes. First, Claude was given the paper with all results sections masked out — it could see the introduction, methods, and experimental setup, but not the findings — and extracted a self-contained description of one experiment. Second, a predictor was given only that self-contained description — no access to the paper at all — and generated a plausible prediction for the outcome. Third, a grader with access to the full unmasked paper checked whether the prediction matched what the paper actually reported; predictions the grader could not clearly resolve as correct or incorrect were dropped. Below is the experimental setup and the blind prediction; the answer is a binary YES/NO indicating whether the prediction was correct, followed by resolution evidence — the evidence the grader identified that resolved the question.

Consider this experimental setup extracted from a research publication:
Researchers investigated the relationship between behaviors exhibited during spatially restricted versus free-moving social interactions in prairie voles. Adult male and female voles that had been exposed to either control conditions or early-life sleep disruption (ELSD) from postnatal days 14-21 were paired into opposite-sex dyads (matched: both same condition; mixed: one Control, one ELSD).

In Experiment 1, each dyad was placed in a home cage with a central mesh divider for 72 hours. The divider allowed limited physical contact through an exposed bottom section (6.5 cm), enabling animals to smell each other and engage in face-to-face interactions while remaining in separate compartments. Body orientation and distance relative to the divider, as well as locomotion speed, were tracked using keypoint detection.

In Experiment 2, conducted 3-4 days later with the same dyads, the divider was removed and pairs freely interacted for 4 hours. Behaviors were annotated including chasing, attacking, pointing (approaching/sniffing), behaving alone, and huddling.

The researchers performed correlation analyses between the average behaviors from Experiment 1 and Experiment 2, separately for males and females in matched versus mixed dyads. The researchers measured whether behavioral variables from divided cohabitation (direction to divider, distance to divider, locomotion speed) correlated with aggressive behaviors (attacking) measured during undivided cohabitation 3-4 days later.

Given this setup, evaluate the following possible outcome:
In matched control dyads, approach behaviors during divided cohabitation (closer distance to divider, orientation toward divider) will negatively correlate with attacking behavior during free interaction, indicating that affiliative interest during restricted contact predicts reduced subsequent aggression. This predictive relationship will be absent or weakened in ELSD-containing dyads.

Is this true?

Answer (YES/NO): NO